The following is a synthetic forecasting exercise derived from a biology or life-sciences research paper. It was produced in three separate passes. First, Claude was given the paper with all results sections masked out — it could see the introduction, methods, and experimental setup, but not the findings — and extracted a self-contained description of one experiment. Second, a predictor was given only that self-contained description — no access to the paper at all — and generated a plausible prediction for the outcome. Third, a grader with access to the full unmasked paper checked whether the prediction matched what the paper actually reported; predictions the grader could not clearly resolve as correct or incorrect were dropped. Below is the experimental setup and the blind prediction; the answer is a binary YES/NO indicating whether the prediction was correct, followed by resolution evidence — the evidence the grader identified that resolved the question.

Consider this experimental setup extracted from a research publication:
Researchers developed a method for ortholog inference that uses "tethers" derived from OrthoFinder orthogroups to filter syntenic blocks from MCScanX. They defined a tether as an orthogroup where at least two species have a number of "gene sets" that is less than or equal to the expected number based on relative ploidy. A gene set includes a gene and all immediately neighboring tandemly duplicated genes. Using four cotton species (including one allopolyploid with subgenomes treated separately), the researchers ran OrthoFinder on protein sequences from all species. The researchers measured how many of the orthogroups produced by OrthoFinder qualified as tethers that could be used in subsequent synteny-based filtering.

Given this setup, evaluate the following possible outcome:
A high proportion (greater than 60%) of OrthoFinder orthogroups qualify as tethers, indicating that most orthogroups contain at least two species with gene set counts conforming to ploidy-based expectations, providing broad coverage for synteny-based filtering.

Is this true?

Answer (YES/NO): YES